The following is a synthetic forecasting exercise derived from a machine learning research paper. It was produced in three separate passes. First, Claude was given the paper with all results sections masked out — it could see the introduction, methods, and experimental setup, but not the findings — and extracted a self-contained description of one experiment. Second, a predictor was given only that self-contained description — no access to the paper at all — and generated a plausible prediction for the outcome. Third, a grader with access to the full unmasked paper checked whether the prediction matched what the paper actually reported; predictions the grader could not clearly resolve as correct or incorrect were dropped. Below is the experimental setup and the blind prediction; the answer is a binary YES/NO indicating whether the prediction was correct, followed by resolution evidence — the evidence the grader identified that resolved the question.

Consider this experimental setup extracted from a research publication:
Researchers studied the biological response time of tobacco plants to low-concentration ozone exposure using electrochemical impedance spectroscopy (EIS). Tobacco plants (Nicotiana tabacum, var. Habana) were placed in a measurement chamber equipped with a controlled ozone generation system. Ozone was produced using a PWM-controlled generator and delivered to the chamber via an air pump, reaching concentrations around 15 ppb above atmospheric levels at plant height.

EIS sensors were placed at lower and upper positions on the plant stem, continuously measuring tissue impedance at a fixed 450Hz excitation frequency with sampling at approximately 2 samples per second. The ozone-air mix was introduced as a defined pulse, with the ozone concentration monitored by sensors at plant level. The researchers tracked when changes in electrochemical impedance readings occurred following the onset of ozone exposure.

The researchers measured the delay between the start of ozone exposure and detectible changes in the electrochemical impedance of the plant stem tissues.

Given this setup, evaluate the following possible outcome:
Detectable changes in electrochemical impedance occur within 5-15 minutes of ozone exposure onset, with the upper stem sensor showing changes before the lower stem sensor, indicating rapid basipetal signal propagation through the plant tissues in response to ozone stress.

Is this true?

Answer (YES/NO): NO